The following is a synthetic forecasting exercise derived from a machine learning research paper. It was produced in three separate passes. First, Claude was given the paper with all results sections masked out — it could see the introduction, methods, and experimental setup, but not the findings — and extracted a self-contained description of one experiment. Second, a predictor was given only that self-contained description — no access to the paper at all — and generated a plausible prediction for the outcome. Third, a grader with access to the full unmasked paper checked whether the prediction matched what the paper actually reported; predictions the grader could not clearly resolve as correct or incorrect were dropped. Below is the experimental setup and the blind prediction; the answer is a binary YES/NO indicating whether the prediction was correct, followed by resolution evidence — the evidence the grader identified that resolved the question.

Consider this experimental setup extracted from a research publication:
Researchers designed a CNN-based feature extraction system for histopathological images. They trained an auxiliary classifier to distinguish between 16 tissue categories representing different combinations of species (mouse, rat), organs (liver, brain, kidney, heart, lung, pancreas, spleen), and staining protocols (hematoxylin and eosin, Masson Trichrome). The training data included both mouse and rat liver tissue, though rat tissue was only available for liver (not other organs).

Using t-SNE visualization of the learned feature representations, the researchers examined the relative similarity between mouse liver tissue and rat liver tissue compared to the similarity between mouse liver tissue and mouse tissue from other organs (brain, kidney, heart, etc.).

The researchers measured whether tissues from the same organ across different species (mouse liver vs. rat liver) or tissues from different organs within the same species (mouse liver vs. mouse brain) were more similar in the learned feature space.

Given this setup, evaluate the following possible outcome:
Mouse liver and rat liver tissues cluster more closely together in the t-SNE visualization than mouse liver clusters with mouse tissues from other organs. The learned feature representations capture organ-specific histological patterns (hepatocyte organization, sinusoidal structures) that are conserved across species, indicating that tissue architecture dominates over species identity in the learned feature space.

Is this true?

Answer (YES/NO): YES